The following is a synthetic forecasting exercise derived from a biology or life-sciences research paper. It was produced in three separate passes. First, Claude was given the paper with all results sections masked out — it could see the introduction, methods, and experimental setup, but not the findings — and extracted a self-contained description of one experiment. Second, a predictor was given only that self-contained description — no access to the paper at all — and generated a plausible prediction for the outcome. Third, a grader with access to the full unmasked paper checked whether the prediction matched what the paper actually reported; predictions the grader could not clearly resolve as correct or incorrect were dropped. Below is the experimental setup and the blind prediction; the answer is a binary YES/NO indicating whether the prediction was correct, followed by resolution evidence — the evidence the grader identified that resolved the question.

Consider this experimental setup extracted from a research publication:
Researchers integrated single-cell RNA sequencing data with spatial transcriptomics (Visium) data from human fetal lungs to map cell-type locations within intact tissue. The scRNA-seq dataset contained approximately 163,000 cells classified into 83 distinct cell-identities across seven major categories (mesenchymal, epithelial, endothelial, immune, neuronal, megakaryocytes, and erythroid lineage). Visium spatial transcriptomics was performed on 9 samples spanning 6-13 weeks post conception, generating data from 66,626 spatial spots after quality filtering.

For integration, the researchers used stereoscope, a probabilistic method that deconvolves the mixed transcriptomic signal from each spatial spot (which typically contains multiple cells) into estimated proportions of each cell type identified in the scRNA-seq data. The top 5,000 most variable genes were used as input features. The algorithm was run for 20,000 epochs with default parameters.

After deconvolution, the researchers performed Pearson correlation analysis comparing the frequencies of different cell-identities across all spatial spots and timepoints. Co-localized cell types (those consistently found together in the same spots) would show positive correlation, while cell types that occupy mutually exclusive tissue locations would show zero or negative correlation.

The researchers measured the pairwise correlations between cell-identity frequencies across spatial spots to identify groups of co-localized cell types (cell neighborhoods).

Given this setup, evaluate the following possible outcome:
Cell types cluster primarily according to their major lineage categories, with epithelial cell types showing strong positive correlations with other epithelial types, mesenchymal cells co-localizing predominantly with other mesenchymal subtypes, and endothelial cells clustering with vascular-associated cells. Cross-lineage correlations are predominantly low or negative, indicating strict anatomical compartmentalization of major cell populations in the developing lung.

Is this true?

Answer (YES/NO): NO